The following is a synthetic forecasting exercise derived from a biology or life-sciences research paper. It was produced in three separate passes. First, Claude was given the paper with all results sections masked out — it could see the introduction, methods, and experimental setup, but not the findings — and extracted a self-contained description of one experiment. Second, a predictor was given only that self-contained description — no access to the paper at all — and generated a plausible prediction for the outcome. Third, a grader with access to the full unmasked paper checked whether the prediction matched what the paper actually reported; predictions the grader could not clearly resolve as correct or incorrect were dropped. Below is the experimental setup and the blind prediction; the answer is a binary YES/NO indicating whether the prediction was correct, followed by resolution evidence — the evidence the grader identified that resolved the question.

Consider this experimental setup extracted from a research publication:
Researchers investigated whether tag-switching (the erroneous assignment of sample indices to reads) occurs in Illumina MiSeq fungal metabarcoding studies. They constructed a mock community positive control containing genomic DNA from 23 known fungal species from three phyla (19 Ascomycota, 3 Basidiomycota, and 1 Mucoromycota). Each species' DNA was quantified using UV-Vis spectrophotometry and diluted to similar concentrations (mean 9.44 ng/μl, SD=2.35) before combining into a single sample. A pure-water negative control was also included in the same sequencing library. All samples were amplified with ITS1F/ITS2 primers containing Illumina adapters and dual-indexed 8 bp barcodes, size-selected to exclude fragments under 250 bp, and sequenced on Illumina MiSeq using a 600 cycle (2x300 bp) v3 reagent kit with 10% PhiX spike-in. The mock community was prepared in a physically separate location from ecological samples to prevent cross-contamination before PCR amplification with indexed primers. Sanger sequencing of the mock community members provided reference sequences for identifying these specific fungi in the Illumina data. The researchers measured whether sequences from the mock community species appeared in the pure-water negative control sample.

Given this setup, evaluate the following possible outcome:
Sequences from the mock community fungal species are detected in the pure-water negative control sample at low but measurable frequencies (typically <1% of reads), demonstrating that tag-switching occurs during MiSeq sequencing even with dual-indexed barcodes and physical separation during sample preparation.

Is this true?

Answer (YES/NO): NO